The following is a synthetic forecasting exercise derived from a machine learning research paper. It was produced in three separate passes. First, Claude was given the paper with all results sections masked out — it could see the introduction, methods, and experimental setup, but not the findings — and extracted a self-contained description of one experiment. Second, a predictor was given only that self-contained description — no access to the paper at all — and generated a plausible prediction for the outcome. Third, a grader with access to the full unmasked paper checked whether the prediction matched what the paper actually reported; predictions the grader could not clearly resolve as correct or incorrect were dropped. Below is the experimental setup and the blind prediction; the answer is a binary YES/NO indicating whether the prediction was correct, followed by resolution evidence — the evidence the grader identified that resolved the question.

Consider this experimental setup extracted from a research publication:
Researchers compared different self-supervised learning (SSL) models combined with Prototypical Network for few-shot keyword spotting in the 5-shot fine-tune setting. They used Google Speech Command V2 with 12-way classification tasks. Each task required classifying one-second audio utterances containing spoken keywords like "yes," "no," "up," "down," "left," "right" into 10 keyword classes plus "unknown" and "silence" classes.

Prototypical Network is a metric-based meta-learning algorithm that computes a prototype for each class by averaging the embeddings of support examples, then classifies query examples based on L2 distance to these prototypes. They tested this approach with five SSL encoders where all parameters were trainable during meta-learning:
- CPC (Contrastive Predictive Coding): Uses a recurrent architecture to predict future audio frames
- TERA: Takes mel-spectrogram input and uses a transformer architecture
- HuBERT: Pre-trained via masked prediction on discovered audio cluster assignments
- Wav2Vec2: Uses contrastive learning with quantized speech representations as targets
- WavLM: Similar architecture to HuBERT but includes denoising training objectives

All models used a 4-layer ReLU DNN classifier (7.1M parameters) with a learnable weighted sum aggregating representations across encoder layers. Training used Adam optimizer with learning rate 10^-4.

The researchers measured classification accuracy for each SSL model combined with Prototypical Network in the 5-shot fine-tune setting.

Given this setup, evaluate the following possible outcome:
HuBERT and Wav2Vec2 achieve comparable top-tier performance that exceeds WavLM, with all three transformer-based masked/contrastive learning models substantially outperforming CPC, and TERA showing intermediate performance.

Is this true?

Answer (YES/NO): NO